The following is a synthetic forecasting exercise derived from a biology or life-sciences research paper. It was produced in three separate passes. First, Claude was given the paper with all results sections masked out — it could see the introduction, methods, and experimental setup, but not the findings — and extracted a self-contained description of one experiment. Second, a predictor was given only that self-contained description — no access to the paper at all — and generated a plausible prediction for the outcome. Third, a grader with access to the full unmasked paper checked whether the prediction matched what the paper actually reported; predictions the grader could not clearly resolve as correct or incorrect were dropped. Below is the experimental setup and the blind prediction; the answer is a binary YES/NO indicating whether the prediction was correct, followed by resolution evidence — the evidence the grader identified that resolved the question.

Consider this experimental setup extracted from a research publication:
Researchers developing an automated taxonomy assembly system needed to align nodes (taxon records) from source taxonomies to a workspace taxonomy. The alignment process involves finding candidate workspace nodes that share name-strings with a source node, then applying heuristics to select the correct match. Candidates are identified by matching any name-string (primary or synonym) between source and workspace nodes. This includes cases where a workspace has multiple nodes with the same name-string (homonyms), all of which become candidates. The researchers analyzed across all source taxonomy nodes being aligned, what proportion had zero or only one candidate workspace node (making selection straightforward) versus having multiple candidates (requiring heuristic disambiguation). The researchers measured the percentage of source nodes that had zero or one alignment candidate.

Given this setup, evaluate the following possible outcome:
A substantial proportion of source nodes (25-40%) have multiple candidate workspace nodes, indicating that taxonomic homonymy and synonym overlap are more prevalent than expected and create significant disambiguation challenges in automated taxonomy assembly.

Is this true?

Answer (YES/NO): NO